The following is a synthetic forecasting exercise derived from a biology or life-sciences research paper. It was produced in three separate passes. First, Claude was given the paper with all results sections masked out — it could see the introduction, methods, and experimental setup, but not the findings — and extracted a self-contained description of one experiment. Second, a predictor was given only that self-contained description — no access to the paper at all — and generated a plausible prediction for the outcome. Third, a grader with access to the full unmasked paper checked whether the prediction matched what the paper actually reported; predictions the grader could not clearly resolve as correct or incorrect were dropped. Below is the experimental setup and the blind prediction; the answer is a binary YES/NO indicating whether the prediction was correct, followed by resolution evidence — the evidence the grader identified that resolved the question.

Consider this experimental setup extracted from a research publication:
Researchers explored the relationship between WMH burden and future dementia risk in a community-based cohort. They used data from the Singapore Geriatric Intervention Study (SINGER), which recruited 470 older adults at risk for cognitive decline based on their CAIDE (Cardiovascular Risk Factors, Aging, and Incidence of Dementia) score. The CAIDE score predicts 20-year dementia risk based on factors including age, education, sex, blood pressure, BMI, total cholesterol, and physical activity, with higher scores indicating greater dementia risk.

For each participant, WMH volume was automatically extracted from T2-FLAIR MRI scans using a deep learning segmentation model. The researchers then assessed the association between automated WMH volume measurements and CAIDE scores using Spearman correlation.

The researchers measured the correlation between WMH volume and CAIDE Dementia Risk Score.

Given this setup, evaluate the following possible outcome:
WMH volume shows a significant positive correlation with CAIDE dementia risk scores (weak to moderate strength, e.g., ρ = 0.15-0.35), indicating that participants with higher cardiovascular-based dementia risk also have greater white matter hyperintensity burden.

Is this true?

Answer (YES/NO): YES